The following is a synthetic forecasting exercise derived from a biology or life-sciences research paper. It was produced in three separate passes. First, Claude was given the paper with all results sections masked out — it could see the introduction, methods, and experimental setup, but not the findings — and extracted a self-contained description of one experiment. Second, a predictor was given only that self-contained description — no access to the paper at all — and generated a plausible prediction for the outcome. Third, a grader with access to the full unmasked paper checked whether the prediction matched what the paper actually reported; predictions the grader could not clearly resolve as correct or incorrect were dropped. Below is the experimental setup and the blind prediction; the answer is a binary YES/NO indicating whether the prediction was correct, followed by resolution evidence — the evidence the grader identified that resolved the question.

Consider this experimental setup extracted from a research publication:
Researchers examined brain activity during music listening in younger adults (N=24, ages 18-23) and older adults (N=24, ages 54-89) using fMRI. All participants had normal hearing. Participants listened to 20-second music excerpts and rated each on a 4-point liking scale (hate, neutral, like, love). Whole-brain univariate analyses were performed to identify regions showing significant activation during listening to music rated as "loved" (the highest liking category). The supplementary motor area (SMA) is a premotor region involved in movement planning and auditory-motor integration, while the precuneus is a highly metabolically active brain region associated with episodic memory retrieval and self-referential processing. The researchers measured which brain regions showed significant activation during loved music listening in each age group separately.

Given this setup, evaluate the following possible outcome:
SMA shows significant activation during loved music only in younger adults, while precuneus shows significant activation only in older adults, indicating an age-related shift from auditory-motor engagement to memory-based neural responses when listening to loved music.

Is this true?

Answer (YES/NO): NO